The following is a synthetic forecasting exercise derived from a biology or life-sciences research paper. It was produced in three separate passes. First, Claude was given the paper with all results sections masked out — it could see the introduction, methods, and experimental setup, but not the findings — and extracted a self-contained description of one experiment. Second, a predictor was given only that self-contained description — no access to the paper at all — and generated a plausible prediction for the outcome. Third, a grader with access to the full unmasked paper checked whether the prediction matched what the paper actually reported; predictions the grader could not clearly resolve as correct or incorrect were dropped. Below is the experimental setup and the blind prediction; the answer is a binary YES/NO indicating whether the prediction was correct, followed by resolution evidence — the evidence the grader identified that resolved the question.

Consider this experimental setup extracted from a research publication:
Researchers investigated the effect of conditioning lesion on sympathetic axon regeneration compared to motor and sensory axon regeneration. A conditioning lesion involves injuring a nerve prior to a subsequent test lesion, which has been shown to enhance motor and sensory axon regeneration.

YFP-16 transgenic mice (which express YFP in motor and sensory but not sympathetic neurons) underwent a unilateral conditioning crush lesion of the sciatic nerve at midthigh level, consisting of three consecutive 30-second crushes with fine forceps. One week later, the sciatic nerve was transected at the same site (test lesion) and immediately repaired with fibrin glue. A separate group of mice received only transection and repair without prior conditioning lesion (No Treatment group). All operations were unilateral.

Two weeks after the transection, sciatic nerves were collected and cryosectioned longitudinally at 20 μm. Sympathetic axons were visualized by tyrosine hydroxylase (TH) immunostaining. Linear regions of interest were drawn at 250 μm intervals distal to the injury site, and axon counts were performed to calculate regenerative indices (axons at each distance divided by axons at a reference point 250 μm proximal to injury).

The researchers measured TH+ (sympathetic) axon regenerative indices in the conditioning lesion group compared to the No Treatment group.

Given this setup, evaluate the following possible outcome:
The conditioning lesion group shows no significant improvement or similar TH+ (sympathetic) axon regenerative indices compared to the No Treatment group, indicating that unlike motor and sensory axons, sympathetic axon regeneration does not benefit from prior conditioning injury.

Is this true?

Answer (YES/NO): YES